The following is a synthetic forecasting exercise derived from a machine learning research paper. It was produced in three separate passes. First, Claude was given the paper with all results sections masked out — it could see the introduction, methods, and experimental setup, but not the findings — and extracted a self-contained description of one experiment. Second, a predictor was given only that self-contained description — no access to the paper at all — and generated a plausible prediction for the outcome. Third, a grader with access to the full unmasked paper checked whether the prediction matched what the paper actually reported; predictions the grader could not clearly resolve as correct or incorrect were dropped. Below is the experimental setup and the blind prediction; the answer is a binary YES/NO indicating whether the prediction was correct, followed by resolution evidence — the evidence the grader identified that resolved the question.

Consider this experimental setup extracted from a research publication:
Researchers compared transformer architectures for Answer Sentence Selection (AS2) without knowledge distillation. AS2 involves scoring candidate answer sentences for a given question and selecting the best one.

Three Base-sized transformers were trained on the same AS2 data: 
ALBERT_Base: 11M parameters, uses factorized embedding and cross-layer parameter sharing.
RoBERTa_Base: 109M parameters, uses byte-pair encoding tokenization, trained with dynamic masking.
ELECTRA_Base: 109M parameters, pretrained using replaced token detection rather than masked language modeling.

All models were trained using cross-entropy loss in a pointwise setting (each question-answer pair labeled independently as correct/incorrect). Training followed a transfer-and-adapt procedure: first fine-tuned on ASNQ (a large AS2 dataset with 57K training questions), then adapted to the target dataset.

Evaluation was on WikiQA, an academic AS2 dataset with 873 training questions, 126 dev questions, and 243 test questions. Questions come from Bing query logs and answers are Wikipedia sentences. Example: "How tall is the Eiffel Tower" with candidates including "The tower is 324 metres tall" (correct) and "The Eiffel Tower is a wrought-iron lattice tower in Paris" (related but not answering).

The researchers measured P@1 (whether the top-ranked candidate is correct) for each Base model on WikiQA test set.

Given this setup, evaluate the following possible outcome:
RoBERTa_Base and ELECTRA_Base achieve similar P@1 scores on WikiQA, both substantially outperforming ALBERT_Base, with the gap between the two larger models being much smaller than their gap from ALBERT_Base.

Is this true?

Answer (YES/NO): NO